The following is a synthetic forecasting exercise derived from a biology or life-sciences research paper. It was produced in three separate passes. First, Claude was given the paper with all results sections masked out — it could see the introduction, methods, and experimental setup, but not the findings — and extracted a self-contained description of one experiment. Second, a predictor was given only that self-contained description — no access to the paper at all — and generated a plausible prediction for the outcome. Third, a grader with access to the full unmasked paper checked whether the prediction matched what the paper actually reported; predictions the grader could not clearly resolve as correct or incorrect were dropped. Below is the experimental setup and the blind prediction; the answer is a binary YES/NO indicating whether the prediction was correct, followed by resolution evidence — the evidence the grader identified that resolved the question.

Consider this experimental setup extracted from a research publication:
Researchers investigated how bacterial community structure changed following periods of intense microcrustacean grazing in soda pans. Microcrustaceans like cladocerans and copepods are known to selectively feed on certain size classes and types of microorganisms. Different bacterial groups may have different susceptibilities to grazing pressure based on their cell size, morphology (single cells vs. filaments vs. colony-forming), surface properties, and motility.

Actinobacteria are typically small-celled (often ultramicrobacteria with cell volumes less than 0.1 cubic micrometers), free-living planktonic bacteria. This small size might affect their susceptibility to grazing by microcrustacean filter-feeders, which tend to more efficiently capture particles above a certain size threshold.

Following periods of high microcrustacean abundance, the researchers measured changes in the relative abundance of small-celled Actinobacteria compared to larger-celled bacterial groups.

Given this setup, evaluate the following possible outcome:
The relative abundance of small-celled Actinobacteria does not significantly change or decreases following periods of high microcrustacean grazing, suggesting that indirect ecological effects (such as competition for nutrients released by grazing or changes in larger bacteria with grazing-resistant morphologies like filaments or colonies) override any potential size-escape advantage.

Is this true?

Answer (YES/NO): NO